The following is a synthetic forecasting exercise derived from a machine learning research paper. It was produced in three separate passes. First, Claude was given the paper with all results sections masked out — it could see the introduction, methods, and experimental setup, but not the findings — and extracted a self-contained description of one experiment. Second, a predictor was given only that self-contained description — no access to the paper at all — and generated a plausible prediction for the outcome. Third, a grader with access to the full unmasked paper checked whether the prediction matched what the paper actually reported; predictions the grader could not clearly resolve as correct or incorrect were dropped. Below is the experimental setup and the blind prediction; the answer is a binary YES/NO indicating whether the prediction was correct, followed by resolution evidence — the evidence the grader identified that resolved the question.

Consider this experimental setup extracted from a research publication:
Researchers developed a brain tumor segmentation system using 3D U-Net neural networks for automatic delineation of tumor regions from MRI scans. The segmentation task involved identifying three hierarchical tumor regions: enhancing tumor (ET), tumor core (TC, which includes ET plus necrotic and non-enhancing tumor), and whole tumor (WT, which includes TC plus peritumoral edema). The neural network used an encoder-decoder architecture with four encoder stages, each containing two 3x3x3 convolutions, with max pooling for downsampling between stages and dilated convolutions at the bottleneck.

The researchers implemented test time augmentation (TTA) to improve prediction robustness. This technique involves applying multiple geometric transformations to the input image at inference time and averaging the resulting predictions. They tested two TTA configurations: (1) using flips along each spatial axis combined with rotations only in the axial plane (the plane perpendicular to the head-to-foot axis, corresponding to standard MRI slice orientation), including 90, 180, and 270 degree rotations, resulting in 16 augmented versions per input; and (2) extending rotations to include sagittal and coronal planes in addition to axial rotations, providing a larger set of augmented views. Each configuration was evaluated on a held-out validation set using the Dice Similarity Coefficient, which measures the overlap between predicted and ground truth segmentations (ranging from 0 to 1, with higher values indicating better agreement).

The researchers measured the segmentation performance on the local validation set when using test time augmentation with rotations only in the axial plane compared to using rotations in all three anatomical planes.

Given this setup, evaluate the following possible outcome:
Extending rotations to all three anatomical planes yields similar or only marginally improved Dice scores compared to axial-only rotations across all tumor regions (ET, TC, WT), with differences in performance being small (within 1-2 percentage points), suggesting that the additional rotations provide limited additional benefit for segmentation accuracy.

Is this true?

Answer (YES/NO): NO